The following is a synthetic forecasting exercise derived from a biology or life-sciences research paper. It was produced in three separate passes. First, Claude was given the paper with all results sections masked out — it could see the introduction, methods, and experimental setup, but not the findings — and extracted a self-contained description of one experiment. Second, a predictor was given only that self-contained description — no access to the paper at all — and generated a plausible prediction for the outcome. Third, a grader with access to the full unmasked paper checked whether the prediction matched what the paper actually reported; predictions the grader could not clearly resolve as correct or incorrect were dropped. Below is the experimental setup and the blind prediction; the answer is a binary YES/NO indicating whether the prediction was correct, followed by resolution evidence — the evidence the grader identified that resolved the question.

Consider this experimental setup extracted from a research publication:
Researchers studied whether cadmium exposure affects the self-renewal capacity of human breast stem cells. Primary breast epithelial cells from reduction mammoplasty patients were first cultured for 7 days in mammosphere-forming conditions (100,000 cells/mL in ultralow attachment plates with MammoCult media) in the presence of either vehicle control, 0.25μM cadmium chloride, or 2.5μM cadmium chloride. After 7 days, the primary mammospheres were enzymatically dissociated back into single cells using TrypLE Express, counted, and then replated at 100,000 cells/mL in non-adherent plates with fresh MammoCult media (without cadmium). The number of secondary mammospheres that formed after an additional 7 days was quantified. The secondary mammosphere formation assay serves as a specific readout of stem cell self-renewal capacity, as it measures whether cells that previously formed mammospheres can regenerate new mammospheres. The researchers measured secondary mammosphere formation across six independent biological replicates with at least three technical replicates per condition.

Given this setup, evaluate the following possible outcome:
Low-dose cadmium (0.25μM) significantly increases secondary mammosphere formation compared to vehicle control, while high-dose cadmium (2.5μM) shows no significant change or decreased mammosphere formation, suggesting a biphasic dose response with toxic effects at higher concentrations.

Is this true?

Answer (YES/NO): NO